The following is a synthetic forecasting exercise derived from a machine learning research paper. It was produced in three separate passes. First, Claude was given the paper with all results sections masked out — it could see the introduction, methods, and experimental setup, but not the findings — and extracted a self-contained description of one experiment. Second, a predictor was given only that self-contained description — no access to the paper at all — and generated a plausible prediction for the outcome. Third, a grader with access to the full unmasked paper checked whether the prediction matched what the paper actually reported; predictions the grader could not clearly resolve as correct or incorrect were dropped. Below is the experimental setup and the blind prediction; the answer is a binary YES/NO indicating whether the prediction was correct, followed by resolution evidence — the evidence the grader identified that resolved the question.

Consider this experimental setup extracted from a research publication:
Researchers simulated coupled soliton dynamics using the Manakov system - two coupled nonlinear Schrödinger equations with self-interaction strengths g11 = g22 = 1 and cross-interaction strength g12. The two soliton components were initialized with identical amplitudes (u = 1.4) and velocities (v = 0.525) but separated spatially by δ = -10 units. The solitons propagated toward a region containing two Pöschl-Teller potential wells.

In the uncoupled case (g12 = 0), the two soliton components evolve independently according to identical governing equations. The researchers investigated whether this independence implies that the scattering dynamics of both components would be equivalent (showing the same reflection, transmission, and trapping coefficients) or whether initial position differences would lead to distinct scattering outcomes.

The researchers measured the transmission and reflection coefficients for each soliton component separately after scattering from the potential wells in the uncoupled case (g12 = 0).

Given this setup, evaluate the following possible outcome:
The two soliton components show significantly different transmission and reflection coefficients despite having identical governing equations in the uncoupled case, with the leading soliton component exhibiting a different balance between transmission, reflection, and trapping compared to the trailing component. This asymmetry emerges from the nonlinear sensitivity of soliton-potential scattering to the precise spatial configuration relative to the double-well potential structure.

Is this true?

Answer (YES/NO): NO